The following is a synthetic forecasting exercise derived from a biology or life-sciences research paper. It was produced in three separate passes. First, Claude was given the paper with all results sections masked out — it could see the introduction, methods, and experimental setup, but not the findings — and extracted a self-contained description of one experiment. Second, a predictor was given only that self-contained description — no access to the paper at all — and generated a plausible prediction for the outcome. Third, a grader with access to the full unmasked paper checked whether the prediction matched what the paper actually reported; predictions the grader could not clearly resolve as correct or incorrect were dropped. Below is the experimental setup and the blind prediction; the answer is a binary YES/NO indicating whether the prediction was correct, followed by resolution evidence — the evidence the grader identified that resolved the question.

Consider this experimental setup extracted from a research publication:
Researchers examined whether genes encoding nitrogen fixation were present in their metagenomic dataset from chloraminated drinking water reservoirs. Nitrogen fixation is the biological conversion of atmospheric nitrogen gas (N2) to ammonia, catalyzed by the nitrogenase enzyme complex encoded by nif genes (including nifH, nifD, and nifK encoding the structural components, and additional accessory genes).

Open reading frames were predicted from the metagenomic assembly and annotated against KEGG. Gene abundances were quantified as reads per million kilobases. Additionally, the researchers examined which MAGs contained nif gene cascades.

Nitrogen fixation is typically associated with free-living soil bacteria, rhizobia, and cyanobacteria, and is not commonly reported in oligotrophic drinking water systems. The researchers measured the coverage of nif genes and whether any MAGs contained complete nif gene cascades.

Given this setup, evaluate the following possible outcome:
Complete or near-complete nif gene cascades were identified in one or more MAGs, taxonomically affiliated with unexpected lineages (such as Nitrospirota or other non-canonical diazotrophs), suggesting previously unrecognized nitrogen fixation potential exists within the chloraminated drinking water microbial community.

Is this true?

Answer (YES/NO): YES